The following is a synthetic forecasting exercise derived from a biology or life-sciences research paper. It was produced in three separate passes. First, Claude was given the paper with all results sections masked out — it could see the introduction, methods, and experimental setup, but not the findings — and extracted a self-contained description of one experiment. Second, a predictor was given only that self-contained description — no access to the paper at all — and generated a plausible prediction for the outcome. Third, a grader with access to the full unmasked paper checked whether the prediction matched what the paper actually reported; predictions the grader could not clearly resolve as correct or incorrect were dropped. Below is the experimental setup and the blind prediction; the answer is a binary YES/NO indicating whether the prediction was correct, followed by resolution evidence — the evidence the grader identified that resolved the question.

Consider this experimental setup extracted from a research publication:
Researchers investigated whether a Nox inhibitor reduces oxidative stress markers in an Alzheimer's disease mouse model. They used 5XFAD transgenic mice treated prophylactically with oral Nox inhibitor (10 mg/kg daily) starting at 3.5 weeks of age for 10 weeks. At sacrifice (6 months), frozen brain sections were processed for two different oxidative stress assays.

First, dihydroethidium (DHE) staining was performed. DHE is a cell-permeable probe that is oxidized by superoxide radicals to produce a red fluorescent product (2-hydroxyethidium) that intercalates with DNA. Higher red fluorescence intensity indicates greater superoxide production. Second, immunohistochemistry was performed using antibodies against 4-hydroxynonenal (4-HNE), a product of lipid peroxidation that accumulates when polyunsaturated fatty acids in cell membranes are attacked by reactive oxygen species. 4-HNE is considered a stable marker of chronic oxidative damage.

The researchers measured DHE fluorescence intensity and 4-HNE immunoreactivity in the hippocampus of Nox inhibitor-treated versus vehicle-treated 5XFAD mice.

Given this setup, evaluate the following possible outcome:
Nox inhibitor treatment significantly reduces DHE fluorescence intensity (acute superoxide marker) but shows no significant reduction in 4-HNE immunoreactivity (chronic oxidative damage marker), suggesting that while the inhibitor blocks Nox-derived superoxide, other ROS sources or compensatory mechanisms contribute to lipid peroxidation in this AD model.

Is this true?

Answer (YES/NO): NO